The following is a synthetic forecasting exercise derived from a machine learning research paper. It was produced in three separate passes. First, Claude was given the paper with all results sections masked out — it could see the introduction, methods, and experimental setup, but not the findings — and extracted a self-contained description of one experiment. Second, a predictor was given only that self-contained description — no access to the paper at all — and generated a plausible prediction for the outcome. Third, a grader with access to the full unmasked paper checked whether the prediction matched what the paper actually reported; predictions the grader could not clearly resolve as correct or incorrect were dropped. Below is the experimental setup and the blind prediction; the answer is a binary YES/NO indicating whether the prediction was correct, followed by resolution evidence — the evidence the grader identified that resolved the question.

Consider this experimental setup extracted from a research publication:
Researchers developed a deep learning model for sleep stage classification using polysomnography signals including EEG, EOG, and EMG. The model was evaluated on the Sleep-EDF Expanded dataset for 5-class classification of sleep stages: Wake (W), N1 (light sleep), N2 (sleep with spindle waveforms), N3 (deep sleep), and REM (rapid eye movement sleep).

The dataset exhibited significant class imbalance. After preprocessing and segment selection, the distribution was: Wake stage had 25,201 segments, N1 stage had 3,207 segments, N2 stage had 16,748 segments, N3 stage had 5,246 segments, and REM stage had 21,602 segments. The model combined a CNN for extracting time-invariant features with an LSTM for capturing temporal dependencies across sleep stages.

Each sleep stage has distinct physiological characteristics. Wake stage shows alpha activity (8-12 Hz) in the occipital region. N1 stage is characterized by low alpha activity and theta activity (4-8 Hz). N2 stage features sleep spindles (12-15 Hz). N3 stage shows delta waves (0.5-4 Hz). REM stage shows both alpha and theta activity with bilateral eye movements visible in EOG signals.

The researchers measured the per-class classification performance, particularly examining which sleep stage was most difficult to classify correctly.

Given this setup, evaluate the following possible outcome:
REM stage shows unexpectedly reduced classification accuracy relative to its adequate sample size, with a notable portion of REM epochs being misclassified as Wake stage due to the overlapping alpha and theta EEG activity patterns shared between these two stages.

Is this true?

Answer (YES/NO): NO